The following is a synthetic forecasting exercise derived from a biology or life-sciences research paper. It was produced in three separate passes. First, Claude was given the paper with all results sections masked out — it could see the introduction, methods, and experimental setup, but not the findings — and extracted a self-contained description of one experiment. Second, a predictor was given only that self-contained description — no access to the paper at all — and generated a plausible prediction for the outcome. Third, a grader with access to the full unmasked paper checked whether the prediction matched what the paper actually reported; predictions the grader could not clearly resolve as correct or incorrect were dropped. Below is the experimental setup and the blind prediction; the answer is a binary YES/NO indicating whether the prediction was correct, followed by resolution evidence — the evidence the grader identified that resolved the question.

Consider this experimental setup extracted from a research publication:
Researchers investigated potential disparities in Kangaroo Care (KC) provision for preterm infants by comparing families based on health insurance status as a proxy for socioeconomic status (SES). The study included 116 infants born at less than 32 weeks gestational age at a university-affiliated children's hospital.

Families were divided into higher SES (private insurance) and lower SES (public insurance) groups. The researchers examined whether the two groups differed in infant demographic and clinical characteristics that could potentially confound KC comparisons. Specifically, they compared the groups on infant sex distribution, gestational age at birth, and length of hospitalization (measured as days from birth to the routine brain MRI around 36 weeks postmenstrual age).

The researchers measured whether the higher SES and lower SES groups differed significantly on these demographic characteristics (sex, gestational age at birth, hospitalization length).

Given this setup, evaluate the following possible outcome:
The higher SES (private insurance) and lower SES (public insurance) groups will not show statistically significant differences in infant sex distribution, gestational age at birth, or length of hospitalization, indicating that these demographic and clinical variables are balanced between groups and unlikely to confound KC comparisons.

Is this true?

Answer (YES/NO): YES